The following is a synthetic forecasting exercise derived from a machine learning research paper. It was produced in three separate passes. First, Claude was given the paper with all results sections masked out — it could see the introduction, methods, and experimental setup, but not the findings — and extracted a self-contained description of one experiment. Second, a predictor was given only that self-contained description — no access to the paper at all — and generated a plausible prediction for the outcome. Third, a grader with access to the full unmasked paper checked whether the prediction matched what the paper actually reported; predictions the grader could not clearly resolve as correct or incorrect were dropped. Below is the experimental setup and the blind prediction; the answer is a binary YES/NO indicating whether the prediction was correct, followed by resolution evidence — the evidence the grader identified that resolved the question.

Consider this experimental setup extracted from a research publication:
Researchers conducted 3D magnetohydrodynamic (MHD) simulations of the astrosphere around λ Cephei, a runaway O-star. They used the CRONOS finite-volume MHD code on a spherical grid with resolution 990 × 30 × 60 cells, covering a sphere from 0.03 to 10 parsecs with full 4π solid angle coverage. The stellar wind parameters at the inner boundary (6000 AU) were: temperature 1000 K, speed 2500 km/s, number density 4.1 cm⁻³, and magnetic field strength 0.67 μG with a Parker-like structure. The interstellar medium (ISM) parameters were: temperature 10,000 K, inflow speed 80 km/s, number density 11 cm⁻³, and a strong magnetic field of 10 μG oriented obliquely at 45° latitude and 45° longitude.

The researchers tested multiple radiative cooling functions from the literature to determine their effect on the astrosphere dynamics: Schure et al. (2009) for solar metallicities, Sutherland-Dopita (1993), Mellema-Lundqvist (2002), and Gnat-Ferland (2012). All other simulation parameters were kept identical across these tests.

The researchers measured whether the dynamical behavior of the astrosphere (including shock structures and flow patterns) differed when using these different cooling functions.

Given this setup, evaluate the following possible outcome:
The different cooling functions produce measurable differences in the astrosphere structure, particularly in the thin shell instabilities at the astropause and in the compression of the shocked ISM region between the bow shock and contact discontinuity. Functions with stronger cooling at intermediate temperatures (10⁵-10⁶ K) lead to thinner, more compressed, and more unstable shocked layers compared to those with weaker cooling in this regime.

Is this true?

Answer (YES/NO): NO